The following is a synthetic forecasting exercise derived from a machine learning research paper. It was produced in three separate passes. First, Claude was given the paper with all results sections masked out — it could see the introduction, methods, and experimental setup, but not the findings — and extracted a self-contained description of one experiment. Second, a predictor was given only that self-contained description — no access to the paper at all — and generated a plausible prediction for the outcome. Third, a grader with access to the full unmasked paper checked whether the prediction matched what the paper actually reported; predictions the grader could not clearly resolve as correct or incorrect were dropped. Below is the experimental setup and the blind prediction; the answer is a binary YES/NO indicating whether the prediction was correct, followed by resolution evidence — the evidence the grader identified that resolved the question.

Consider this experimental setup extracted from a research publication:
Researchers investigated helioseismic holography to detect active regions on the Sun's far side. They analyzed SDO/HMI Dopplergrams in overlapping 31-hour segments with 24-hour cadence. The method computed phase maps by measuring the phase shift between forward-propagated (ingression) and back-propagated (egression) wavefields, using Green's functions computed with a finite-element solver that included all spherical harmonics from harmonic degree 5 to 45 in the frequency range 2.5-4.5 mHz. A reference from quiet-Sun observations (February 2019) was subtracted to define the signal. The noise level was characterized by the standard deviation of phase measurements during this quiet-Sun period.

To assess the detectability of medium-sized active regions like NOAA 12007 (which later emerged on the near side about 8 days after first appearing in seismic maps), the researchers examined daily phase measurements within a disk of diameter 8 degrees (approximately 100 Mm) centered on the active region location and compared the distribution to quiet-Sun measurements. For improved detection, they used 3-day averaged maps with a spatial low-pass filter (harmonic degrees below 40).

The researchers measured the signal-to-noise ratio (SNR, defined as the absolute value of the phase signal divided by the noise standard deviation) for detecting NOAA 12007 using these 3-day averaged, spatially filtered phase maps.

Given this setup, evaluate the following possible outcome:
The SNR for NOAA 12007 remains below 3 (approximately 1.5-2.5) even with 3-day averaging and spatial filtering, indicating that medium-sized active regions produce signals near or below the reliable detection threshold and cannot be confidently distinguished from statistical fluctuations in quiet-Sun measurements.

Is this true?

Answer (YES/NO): NO